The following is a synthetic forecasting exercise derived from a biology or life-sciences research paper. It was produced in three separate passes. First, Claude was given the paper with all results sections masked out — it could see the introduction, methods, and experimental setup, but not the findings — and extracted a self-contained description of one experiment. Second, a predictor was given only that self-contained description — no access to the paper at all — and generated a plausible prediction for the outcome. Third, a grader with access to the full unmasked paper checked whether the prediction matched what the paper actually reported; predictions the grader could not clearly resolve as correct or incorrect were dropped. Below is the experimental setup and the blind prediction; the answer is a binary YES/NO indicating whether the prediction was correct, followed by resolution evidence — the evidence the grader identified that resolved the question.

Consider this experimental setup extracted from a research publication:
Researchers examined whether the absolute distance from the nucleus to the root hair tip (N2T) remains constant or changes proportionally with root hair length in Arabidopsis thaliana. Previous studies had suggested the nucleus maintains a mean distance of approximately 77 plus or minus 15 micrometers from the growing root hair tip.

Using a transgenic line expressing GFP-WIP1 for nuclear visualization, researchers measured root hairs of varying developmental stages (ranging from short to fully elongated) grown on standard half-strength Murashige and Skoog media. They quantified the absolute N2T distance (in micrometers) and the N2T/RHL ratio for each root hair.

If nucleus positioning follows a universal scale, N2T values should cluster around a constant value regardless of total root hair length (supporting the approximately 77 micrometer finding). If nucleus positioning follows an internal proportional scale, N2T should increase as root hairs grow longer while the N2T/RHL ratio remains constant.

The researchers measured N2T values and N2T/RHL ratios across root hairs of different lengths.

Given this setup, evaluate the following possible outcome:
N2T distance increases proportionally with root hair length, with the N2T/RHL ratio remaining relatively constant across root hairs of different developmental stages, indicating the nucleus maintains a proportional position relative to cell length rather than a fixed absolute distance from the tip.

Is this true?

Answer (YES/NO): YES